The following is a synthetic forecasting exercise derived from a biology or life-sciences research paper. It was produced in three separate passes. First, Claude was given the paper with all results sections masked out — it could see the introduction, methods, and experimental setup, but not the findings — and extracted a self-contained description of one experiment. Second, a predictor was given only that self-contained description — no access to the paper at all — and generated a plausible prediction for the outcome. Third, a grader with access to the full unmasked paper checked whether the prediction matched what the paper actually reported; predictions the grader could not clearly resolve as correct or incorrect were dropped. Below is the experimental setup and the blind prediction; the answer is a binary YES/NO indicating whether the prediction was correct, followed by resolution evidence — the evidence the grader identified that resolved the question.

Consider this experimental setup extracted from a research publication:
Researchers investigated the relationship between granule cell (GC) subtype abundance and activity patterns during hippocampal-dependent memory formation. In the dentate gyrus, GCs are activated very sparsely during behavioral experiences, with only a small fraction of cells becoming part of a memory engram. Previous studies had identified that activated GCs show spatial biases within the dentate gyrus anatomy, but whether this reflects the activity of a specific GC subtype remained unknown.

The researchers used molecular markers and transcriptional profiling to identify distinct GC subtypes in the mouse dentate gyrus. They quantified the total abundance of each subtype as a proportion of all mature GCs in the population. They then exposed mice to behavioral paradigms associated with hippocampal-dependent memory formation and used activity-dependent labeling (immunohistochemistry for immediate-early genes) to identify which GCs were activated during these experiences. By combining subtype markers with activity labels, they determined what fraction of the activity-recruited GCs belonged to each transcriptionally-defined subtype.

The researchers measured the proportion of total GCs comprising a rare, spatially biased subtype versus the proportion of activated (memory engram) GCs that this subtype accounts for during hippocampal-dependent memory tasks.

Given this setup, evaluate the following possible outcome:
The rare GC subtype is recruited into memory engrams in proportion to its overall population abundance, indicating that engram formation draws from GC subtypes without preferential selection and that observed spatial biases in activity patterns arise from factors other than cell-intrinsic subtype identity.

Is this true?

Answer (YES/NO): NO